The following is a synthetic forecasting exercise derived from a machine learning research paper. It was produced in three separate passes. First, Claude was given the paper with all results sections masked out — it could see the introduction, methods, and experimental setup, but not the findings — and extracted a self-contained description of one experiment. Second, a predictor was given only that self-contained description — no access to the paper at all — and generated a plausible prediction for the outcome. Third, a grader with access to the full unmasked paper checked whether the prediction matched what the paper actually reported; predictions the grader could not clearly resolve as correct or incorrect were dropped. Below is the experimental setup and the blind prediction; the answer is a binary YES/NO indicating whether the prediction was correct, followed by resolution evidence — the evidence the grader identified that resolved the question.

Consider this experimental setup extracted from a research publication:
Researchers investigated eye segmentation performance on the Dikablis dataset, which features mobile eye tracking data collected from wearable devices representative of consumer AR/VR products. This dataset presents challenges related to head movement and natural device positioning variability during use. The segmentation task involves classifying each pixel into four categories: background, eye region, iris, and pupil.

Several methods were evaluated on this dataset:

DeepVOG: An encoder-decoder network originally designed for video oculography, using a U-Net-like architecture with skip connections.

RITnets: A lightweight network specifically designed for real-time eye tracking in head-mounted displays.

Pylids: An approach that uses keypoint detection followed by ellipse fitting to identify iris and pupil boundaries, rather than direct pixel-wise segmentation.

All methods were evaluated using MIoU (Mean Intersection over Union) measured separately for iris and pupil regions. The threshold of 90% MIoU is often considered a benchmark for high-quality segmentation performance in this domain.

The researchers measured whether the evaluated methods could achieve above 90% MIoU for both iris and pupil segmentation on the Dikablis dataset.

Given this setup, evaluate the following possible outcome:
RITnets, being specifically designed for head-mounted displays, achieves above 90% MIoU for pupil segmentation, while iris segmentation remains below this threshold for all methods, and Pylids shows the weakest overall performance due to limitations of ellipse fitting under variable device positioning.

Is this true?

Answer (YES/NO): NO